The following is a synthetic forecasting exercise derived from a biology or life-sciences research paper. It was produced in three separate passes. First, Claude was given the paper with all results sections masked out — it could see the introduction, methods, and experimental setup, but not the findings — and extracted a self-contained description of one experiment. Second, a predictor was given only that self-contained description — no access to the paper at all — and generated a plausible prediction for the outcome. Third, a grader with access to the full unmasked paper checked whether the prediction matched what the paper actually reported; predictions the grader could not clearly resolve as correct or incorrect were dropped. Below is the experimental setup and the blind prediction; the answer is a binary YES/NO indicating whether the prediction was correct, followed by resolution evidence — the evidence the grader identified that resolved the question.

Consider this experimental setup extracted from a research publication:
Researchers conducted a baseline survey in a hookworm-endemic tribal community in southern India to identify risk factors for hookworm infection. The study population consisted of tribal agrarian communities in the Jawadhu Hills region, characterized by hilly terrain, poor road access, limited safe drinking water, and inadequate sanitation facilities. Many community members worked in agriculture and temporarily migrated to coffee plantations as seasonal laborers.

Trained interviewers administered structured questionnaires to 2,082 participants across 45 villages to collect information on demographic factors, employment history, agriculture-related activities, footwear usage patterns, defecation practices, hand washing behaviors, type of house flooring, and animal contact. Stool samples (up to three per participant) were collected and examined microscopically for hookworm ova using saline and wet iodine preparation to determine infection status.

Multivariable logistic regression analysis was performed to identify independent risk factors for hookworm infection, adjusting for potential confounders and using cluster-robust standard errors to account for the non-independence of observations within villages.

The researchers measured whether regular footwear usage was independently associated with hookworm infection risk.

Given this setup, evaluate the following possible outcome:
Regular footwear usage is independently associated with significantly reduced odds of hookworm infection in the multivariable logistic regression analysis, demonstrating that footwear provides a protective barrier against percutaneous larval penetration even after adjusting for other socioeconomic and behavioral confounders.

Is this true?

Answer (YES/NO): NO